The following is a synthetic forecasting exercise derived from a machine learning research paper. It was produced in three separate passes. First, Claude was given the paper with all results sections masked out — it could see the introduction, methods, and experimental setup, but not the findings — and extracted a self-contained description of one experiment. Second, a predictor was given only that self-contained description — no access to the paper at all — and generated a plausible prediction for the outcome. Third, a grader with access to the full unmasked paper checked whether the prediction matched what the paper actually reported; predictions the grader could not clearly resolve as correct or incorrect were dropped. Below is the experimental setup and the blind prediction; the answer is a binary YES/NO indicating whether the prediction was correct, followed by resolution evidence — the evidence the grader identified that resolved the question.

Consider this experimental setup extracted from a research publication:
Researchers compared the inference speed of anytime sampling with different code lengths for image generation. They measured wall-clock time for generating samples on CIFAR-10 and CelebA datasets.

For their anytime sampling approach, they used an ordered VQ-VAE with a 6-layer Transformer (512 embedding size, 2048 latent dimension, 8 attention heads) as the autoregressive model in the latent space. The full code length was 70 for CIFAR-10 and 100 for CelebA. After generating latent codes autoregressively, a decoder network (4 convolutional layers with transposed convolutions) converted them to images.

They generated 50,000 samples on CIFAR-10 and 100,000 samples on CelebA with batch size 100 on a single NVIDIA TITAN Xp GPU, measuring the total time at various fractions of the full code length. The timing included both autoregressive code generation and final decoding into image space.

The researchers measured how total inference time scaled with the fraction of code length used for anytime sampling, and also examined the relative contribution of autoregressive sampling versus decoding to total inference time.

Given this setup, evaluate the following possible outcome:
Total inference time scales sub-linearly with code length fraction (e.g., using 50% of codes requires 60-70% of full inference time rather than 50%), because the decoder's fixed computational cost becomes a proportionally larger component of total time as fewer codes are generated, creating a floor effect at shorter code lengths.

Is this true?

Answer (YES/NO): NO